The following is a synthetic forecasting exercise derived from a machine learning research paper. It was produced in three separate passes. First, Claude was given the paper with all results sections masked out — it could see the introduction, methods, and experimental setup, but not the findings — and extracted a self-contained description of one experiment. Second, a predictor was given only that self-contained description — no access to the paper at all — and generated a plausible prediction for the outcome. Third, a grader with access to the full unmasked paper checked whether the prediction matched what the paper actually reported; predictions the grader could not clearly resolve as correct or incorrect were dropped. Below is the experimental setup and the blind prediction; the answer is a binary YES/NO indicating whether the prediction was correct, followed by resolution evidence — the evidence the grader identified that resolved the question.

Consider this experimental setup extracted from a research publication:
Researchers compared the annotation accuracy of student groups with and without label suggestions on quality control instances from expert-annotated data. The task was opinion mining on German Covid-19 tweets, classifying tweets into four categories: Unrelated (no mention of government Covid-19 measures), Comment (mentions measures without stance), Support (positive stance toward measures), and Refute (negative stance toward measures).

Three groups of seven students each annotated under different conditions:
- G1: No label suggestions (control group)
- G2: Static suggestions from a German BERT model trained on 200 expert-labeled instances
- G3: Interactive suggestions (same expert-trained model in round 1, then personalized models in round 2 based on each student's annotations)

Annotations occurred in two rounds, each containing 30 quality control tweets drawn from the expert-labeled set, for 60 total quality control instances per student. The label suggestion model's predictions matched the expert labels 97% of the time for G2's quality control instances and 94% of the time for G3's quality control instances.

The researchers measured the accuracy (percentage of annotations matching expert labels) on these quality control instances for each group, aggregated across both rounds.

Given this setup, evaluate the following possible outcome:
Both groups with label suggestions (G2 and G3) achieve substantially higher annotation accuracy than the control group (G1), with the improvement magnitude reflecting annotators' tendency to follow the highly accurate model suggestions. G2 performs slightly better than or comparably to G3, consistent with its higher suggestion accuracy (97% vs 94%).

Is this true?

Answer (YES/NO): YES